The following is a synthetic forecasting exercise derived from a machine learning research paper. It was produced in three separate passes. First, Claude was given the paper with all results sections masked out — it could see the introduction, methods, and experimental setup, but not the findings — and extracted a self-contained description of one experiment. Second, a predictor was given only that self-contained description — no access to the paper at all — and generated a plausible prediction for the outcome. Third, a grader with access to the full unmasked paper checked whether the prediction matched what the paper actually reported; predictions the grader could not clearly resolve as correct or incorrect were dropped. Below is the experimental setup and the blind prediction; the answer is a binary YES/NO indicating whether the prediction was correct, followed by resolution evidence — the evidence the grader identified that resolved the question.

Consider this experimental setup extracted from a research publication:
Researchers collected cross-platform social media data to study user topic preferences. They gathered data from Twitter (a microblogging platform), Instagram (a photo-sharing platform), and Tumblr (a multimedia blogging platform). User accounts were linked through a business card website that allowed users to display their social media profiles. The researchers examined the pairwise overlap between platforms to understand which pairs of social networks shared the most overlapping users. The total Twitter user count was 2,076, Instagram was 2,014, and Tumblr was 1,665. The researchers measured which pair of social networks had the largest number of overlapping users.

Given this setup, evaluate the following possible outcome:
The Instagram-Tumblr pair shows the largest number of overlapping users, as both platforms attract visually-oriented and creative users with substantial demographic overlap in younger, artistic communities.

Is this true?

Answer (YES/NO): NO